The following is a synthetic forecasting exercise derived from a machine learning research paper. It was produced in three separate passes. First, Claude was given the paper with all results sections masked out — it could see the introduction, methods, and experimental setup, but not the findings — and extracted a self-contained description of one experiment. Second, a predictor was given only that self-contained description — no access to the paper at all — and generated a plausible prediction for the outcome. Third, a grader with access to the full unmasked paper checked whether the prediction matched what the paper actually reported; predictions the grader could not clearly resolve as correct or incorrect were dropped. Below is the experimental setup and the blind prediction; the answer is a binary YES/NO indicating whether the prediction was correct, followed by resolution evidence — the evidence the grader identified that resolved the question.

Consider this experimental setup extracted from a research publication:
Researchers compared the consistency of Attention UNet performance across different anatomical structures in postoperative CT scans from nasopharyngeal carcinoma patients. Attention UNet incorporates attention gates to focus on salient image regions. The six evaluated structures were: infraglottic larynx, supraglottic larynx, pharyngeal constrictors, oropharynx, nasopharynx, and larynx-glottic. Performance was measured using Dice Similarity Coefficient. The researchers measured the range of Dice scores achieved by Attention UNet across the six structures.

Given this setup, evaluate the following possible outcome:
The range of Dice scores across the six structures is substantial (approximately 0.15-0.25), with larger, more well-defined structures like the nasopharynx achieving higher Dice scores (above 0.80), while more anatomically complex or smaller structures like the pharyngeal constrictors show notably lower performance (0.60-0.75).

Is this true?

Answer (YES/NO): NO